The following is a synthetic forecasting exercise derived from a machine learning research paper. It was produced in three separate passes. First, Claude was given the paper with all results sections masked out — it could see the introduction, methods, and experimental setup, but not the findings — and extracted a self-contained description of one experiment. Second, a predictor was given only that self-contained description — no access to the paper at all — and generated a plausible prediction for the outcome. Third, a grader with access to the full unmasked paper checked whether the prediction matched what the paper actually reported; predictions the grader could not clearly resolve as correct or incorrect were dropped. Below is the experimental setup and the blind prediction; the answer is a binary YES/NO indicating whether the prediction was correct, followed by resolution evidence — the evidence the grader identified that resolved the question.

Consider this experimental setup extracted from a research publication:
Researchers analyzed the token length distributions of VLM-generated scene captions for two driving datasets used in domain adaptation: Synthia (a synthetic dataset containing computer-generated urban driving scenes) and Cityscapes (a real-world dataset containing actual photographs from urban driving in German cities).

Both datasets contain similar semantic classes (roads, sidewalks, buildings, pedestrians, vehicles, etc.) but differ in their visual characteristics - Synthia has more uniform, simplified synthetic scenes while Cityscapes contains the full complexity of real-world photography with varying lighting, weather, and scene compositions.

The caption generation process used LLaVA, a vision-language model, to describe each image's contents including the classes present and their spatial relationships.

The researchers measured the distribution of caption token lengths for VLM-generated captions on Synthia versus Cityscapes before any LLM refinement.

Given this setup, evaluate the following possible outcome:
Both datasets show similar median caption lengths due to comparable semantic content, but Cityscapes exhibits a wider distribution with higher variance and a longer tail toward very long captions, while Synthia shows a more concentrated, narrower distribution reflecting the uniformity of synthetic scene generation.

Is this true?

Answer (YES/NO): YES